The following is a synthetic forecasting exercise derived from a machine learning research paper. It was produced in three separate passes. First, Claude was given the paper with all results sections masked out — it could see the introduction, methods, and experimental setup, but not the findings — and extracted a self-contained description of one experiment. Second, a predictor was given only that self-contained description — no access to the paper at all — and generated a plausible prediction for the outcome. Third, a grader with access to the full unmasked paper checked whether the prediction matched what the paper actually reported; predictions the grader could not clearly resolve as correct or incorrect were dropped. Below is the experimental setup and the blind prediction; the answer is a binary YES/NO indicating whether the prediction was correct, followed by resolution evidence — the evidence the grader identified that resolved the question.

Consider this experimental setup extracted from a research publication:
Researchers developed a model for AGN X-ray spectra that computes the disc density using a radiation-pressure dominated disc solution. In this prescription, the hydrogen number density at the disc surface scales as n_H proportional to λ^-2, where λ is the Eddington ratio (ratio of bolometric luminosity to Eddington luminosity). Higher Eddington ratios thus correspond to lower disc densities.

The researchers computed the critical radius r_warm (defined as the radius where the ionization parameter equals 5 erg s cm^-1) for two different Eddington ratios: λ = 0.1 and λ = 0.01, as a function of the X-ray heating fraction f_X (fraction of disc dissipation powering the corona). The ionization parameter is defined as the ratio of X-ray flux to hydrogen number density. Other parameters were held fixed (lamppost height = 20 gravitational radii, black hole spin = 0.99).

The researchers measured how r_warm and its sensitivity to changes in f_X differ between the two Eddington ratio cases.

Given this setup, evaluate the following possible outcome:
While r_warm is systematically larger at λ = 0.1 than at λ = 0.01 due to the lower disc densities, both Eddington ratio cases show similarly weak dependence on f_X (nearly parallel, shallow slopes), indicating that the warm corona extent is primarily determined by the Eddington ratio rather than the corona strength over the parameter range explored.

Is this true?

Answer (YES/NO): NO